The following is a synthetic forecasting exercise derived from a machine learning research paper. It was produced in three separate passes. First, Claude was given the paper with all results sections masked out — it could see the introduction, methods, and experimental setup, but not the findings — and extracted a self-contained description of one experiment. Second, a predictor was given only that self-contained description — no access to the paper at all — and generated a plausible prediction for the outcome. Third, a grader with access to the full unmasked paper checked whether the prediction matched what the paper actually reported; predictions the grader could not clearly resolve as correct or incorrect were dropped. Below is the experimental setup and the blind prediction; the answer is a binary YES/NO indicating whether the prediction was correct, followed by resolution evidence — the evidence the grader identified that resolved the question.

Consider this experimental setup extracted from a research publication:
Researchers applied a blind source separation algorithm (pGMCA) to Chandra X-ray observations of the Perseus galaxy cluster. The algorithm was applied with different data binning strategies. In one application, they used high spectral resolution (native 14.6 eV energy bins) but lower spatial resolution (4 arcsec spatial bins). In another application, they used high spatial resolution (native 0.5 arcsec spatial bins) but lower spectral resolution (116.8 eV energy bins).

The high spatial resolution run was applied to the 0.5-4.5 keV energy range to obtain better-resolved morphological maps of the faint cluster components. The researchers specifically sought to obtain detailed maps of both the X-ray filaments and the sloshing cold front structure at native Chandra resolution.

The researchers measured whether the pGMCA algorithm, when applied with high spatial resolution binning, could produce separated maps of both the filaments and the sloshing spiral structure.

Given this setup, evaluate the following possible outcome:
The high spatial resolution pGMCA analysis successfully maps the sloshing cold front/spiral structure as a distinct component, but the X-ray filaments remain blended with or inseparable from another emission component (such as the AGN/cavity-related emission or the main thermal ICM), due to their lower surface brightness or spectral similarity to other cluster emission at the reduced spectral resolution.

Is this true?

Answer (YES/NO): NO